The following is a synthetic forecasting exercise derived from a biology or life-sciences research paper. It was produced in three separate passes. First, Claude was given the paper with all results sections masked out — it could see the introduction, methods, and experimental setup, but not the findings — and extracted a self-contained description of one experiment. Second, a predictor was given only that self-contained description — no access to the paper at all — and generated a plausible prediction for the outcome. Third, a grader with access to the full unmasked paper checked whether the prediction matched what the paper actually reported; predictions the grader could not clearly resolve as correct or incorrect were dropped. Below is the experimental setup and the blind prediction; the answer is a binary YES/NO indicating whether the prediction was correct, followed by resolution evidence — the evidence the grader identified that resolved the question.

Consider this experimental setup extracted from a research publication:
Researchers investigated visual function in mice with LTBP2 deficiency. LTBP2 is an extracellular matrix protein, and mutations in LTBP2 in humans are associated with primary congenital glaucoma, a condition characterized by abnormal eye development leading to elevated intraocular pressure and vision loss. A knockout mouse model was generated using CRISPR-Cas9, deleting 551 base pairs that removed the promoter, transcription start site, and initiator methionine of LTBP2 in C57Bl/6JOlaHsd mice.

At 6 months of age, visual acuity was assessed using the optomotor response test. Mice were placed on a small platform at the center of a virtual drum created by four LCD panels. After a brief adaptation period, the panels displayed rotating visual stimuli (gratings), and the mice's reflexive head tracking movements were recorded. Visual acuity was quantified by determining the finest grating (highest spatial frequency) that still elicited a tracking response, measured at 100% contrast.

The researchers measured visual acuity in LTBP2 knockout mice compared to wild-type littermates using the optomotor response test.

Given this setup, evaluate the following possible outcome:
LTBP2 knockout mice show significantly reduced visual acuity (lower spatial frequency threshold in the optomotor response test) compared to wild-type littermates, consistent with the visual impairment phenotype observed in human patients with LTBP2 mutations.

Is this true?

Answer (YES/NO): YES